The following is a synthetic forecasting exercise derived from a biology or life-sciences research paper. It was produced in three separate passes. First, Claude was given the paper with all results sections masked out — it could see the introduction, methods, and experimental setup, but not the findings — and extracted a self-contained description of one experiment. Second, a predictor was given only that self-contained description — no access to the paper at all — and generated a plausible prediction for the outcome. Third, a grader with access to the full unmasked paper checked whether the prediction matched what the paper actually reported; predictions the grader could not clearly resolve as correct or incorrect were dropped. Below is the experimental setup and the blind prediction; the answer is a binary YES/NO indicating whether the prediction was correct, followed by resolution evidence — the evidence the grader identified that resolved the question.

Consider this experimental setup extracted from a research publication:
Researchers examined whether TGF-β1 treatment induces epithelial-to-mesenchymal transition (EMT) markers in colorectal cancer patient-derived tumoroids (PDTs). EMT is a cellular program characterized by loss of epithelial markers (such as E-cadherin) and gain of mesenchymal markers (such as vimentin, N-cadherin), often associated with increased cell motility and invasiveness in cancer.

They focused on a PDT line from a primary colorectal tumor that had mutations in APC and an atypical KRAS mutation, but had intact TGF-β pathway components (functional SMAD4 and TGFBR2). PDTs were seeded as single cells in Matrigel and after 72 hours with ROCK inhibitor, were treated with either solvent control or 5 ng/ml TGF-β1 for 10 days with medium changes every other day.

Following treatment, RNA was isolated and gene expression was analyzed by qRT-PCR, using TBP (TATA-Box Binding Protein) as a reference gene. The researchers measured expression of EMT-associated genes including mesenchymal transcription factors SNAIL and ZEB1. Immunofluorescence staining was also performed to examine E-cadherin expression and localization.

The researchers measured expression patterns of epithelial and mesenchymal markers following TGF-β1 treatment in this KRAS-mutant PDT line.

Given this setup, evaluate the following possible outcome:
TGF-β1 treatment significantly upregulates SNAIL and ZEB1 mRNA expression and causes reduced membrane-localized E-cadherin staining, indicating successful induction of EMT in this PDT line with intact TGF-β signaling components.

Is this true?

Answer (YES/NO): NO